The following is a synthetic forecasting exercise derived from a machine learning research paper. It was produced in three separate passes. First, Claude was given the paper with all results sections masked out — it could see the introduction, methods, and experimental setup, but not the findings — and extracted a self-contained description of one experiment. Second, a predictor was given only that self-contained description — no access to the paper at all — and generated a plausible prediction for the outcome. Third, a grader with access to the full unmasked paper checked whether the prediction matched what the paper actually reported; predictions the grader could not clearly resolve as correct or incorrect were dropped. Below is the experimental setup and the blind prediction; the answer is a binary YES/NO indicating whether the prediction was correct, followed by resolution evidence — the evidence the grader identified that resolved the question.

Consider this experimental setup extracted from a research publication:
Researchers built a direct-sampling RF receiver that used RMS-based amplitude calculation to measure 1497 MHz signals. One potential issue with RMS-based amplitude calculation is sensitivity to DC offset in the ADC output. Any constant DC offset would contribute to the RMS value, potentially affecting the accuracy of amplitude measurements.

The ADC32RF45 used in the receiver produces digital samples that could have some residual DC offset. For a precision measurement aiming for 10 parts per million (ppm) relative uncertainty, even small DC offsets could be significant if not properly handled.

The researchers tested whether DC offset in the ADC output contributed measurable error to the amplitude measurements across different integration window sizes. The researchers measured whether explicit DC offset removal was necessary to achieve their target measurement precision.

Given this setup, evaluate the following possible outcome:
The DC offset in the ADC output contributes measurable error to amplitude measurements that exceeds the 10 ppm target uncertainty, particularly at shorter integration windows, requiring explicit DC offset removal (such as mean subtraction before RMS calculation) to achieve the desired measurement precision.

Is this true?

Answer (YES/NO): NO